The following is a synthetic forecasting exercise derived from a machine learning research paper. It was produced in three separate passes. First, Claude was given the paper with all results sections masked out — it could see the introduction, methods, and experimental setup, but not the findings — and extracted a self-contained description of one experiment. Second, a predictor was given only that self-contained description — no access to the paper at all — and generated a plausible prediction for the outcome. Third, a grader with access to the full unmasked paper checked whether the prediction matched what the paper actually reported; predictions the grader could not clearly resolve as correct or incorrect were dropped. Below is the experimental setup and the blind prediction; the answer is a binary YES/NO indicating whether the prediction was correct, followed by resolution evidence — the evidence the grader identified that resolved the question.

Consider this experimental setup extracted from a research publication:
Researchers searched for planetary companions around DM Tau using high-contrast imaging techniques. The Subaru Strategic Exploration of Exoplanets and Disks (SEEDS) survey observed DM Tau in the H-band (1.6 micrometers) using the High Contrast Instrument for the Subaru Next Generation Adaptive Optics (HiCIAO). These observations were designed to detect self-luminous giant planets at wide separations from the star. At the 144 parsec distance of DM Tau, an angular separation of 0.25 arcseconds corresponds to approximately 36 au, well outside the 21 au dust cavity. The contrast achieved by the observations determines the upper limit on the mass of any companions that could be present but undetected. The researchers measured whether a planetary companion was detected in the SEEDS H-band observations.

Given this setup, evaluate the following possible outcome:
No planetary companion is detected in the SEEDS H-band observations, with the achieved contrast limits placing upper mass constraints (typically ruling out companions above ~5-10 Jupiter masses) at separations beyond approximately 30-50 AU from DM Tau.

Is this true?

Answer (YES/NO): YES